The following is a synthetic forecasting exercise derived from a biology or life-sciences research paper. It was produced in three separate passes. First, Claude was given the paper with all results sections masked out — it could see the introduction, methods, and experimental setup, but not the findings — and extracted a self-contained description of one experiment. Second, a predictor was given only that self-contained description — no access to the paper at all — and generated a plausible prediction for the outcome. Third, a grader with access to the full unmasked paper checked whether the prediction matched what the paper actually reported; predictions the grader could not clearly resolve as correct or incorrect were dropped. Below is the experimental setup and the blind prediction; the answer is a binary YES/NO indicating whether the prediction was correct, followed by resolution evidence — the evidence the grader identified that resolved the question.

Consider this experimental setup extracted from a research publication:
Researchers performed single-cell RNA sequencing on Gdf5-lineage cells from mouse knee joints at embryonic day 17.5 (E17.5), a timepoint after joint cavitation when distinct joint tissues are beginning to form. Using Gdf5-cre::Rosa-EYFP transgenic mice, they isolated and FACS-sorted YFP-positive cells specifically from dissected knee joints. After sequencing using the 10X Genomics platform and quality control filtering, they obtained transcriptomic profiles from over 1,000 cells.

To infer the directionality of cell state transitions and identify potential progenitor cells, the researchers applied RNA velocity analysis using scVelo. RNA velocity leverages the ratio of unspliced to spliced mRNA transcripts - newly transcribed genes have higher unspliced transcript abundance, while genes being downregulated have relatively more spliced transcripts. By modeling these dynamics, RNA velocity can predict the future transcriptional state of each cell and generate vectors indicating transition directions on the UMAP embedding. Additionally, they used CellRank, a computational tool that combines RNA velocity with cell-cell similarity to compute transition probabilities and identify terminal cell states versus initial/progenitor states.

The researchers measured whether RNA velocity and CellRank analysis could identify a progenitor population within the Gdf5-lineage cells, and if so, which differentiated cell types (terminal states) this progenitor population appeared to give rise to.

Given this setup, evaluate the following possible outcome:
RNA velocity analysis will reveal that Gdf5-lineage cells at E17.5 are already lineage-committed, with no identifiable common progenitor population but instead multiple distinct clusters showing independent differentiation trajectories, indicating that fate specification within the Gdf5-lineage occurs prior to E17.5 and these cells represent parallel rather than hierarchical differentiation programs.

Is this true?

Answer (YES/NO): NO